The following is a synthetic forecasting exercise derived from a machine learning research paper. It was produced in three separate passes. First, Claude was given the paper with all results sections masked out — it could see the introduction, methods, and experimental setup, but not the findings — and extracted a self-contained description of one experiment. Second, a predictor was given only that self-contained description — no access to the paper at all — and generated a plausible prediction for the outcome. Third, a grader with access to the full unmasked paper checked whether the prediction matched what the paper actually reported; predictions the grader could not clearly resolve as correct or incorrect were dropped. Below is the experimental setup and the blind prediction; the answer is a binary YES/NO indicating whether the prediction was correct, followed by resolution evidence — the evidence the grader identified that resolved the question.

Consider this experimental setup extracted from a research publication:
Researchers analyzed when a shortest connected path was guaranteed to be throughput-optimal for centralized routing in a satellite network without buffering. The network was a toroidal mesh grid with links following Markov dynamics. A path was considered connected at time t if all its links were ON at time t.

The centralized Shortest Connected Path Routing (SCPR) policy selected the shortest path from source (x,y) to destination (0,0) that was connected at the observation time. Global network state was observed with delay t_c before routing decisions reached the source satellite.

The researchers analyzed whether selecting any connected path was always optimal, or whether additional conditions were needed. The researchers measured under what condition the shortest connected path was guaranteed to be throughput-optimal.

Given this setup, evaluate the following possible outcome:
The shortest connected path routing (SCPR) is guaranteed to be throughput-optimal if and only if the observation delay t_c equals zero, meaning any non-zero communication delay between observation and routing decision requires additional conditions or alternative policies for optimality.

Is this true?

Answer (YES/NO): NO